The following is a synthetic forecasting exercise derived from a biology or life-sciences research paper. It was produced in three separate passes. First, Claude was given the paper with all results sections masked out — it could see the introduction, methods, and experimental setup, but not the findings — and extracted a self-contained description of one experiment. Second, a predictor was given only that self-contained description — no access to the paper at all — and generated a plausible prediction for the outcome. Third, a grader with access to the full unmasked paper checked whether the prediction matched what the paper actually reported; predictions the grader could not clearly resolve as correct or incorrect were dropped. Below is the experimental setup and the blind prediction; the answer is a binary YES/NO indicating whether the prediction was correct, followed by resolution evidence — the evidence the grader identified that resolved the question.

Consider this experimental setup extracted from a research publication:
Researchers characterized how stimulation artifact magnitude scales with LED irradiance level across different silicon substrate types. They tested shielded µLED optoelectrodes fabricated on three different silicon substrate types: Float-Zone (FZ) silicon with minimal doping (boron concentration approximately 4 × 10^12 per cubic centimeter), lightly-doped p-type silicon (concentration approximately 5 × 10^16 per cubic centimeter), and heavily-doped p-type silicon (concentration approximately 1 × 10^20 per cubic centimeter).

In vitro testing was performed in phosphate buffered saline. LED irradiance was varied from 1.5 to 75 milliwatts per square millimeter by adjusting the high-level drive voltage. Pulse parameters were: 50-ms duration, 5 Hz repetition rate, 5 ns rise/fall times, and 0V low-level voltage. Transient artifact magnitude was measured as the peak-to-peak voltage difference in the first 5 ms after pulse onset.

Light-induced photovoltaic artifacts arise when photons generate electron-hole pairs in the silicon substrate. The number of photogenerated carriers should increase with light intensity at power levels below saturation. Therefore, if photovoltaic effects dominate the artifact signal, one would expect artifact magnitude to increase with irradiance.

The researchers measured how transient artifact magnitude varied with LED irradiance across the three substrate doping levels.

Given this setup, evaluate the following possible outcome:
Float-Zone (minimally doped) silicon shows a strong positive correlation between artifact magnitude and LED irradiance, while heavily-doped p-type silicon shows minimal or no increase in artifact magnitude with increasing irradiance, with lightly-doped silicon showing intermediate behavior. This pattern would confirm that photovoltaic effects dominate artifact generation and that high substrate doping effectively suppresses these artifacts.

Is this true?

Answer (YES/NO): YES